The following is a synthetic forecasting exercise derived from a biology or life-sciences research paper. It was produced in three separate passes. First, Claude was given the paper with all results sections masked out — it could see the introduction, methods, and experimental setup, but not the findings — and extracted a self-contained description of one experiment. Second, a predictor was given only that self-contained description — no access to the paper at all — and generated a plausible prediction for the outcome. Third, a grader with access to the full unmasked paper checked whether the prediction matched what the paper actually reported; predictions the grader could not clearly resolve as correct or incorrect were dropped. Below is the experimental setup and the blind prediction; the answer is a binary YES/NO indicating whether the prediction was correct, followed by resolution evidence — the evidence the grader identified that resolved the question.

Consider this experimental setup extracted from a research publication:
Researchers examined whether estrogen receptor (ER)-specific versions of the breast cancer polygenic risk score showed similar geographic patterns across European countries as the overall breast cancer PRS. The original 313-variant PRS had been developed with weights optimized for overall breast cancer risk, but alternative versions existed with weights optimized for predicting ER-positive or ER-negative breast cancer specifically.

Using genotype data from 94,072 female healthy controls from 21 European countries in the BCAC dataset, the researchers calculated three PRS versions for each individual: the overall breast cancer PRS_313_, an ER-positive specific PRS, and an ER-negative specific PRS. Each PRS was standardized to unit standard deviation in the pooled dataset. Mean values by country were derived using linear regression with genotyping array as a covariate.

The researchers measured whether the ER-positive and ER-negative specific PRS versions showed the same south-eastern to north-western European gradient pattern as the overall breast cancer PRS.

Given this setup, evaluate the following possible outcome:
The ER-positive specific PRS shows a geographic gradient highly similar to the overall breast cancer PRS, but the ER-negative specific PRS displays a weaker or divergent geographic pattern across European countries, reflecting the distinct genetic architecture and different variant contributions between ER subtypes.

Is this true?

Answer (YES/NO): YES